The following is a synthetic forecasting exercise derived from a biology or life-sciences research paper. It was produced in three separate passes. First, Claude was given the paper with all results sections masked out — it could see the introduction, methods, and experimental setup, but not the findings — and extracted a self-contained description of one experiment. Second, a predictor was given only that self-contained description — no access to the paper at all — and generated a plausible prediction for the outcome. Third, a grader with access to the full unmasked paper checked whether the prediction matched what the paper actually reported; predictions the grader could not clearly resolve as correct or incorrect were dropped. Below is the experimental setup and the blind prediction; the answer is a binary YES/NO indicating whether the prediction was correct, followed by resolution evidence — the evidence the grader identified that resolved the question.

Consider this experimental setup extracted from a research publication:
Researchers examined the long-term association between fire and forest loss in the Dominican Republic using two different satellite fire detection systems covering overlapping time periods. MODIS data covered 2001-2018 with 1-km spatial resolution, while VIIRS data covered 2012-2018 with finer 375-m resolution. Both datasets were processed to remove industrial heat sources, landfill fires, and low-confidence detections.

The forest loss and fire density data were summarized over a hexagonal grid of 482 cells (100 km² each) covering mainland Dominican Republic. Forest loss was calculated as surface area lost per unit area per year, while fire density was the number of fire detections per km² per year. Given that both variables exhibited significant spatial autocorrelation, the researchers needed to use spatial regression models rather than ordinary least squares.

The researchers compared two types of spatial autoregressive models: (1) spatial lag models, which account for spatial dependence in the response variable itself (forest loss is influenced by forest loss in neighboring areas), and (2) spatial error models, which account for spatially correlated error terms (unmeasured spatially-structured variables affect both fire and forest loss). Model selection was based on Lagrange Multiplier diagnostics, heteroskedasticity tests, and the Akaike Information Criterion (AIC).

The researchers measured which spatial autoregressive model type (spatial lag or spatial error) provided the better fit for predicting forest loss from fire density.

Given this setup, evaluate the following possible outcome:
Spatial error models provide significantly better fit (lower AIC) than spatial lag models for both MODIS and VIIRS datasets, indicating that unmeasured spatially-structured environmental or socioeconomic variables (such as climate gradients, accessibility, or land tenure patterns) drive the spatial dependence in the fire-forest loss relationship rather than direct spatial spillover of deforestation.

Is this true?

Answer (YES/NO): NO